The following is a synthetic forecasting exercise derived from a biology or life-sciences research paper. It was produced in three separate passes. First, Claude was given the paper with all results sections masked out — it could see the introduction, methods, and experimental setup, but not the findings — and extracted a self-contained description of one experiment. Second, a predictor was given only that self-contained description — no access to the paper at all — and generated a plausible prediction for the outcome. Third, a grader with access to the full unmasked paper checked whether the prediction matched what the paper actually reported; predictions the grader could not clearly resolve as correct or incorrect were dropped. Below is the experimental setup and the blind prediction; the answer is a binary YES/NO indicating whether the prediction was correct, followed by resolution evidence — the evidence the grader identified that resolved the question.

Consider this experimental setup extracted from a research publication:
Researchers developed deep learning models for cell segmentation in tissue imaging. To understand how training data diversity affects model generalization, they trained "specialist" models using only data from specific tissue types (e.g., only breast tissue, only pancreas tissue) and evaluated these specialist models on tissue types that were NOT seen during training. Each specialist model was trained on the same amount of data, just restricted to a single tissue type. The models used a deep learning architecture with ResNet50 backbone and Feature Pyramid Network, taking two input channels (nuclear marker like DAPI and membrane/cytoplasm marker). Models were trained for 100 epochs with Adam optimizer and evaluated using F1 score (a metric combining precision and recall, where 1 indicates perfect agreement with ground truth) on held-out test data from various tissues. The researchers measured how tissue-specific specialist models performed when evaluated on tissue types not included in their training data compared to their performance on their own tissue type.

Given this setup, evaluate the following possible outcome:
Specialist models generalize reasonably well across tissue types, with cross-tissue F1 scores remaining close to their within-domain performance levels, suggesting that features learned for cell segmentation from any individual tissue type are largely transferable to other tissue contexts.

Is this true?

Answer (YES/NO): NO